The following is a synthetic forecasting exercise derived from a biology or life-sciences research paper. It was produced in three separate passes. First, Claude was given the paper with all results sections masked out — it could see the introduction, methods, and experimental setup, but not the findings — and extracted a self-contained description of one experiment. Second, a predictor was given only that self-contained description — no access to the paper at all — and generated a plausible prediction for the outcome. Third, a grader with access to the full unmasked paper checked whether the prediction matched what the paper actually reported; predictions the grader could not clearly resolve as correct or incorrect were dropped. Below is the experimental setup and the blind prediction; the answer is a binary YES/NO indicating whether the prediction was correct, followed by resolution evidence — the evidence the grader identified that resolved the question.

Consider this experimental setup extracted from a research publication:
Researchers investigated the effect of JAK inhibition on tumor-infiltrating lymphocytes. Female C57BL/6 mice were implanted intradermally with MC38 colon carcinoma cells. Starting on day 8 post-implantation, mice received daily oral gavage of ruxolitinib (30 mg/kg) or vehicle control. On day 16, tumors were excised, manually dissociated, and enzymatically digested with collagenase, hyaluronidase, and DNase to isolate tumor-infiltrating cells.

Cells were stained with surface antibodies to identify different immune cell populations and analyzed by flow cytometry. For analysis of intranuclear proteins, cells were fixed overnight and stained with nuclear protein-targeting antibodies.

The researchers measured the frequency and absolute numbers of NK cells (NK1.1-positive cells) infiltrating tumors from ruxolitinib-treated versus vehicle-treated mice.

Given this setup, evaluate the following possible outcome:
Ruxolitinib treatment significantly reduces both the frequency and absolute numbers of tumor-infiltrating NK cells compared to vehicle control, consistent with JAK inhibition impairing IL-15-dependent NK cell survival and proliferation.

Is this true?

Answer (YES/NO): NO